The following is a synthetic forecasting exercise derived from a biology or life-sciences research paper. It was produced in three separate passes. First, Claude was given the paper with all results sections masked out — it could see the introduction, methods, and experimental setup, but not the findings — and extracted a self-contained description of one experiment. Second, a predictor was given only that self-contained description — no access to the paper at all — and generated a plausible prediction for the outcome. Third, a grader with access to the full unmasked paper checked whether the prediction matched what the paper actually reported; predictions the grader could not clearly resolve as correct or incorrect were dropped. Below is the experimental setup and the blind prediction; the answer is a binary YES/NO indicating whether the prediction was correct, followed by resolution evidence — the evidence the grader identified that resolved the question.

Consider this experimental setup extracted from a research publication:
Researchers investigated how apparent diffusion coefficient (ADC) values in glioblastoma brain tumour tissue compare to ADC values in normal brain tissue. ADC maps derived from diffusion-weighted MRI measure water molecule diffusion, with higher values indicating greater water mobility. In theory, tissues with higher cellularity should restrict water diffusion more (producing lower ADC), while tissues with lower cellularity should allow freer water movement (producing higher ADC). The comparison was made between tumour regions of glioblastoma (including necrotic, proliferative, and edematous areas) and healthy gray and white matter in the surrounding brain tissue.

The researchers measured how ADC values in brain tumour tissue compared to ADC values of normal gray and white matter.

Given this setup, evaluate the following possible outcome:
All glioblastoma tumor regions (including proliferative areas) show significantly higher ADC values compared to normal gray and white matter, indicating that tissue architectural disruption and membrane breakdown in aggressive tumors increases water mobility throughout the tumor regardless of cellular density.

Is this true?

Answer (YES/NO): YES